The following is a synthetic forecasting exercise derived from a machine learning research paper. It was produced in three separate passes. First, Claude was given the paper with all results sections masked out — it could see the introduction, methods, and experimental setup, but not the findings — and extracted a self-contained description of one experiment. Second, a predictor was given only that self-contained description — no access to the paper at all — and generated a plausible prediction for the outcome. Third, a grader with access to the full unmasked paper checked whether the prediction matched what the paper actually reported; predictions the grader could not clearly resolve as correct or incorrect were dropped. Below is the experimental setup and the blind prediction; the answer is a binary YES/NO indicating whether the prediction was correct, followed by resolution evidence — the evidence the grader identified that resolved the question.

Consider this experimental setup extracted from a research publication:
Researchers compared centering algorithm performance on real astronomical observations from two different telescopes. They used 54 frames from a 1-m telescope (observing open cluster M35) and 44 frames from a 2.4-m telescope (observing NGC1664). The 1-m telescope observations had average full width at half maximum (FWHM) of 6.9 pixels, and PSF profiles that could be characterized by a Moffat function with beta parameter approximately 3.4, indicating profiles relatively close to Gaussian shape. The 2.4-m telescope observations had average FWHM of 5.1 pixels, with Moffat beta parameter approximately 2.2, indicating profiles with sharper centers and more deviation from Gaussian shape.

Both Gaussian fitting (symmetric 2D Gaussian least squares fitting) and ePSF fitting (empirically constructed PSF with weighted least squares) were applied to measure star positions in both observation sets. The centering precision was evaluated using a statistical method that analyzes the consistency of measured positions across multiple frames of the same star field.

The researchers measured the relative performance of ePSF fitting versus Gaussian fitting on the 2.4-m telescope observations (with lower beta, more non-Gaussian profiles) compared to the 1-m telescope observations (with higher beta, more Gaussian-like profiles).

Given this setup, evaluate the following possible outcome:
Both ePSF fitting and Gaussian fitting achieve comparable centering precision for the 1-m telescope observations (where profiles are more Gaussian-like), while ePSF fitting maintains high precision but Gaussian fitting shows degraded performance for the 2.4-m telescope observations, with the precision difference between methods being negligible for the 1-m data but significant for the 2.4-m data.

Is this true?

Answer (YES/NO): NO